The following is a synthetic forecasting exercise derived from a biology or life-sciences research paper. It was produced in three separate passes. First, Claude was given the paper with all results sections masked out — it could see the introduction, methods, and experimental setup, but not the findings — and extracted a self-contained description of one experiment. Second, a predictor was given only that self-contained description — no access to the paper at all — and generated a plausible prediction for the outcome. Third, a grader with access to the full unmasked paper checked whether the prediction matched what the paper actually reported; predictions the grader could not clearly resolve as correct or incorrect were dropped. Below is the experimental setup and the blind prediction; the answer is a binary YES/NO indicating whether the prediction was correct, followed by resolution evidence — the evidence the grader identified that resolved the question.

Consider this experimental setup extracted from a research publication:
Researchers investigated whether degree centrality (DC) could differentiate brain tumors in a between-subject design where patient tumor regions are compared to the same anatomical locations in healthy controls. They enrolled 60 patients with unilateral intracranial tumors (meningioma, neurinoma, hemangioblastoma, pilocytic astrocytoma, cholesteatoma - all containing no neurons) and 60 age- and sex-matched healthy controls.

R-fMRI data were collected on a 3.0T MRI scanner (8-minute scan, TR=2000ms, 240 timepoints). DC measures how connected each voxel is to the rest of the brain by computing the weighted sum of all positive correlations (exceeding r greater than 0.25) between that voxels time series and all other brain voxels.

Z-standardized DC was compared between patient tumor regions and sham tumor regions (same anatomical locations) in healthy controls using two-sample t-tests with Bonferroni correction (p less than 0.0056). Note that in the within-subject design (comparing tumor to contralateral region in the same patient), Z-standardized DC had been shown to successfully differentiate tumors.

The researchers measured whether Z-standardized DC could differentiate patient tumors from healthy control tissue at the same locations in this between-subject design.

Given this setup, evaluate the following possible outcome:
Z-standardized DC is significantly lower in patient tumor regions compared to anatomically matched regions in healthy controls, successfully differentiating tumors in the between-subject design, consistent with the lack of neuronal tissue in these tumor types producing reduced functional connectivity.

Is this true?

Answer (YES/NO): NO